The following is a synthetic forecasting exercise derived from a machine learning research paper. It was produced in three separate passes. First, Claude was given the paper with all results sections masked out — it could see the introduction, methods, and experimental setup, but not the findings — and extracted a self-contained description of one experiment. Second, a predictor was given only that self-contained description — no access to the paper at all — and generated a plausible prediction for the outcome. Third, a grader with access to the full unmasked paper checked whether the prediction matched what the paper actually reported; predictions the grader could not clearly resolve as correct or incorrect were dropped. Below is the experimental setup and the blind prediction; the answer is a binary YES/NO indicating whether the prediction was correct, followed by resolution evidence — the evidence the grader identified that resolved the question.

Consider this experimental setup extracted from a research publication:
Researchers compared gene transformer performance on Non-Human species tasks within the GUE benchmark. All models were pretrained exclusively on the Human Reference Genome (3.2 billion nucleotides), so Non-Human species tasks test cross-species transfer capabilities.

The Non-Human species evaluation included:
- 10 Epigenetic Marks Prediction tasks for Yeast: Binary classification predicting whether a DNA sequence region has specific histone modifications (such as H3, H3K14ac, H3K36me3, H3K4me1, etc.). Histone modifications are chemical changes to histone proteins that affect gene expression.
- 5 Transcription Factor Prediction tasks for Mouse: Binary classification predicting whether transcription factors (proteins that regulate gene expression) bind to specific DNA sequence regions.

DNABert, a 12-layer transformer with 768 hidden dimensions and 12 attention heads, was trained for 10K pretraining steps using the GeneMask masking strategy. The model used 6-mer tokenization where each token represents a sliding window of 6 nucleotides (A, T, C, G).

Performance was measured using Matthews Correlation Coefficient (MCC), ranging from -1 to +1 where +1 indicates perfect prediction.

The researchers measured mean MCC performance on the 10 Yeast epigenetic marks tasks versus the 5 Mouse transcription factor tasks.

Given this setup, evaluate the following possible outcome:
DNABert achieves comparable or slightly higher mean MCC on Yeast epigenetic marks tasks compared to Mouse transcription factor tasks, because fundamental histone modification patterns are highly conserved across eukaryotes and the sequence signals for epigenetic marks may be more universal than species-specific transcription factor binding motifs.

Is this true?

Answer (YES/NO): NO